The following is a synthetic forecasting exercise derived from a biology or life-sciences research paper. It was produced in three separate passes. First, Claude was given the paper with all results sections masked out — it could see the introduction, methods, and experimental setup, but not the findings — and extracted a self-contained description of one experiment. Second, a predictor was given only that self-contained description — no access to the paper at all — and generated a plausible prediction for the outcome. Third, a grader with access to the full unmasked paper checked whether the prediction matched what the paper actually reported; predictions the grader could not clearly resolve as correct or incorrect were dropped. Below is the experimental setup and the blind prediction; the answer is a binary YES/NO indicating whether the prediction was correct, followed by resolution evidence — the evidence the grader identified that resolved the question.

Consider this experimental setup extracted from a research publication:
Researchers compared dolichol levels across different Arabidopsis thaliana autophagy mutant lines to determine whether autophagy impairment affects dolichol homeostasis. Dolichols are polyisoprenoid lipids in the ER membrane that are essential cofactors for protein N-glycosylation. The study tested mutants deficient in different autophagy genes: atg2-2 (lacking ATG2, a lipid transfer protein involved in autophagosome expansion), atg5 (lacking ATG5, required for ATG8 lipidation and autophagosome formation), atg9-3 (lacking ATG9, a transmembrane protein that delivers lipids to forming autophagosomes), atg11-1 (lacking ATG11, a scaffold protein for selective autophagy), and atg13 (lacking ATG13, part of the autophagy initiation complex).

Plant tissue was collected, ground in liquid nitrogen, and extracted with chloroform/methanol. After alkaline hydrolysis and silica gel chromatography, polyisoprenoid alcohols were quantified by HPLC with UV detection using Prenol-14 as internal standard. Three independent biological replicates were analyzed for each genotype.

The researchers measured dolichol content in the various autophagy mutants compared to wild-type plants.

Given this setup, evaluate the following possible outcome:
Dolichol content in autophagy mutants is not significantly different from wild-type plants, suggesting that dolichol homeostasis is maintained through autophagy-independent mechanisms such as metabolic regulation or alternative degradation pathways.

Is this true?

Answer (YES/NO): NO